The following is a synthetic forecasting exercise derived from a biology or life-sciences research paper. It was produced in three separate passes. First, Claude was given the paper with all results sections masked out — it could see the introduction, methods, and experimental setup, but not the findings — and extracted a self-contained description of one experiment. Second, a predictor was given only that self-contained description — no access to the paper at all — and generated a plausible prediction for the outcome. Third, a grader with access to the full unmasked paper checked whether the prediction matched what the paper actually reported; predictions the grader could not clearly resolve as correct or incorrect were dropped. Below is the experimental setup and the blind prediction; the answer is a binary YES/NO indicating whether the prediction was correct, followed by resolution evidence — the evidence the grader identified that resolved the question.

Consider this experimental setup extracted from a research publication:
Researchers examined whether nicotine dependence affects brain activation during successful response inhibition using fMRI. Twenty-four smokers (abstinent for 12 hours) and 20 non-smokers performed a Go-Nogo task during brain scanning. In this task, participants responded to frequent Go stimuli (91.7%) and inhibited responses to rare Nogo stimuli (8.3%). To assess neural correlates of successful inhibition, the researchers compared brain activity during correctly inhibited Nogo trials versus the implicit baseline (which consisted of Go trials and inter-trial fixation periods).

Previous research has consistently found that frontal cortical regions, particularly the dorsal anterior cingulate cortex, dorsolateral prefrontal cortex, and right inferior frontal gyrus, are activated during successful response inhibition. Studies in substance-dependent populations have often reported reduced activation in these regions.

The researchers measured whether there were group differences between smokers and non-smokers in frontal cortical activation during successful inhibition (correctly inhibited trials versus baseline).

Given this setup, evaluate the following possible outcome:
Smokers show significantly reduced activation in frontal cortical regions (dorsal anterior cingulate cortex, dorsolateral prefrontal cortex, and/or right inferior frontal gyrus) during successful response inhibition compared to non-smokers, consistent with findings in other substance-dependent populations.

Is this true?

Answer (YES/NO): NO